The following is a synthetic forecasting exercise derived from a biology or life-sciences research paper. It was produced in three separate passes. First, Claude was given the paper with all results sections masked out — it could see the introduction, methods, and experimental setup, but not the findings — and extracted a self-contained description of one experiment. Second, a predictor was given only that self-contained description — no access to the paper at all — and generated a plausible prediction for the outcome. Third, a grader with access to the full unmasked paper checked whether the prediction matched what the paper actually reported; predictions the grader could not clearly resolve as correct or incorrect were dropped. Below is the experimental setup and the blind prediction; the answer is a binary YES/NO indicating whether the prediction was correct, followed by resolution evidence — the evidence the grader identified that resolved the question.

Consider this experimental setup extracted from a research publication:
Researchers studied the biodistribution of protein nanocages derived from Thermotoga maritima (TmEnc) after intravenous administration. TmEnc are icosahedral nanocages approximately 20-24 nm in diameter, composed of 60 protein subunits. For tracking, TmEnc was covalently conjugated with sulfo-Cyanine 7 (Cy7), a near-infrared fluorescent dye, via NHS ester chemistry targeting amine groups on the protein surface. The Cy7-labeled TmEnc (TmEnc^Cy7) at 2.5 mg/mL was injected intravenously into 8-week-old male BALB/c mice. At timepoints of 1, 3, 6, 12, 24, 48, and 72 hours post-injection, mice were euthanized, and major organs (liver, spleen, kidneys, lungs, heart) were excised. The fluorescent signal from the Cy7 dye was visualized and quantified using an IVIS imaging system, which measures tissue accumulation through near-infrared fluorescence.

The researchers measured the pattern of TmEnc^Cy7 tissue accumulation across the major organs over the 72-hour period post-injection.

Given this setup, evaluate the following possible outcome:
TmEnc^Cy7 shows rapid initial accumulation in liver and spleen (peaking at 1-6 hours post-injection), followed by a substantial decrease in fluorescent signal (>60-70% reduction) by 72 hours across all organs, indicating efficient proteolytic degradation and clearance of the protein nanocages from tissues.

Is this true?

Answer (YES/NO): NO